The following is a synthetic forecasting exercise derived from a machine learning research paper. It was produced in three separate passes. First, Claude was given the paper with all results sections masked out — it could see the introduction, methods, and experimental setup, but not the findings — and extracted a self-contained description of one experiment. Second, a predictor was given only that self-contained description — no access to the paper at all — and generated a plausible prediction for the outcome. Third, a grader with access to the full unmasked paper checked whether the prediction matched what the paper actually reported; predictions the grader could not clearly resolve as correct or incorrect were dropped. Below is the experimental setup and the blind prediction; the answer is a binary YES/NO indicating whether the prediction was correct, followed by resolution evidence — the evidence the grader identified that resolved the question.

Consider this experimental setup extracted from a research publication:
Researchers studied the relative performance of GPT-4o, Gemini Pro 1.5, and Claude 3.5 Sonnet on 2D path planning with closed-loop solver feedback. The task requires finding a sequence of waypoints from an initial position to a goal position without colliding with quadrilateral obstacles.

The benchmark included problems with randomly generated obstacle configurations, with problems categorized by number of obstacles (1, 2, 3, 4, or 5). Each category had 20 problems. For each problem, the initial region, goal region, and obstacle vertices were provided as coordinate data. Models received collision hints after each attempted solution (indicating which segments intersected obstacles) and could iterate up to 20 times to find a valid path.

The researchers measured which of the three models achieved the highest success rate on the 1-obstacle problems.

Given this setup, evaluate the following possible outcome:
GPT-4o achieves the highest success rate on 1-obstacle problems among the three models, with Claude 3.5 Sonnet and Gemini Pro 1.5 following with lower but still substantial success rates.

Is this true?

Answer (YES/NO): NO